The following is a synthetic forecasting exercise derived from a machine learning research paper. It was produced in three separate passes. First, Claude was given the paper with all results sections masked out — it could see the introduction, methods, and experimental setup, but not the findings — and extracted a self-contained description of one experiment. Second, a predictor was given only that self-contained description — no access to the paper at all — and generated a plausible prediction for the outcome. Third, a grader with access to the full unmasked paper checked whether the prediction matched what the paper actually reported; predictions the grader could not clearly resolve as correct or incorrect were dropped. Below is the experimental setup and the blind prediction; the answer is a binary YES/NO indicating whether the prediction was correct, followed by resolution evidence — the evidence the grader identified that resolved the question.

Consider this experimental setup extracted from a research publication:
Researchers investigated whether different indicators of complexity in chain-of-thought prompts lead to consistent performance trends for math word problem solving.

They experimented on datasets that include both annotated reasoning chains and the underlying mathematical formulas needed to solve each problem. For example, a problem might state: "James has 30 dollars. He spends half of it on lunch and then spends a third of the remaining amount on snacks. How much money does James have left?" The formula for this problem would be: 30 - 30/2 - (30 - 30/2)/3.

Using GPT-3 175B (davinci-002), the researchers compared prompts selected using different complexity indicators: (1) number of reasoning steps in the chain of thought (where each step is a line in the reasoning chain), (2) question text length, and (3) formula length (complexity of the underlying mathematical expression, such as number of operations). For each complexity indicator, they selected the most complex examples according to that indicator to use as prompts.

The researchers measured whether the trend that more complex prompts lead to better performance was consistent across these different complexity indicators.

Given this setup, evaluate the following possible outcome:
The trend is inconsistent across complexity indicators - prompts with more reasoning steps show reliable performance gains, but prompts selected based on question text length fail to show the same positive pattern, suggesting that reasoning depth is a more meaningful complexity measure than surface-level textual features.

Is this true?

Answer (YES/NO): NO